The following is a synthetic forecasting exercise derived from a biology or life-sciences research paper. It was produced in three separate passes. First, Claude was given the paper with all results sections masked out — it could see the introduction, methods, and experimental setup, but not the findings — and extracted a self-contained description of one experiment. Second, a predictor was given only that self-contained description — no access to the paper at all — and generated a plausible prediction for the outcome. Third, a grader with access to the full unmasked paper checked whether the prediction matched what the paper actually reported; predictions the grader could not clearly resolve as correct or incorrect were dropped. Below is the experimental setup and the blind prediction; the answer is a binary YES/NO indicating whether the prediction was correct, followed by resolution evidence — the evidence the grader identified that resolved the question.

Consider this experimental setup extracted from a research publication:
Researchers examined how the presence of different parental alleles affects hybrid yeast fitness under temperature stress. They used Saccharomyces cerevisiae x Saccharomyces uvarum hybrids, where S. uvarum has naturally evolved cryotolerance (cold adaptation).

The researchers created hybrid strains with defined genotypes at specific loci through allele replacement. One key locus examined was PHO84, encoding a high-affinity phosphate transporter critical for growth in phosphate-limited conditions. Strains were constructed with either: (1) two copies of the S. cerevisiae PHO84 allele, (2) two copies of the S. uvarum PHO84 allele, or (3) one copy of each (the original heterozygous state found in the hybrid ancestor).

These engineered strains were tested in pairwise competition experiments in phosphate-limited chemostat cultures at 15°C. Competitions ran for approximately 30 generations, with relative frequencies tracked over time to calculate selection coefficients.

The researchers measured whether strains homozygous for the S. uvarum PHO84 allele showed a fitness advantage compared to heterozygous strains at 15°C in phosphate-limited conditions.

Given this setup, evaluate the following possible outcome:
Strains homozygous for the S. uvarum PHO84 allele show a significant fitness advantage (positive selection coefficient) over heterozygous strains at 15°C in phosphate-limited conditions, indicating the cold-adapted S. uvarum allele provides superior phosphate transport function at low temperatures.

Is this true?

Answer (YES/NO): YES